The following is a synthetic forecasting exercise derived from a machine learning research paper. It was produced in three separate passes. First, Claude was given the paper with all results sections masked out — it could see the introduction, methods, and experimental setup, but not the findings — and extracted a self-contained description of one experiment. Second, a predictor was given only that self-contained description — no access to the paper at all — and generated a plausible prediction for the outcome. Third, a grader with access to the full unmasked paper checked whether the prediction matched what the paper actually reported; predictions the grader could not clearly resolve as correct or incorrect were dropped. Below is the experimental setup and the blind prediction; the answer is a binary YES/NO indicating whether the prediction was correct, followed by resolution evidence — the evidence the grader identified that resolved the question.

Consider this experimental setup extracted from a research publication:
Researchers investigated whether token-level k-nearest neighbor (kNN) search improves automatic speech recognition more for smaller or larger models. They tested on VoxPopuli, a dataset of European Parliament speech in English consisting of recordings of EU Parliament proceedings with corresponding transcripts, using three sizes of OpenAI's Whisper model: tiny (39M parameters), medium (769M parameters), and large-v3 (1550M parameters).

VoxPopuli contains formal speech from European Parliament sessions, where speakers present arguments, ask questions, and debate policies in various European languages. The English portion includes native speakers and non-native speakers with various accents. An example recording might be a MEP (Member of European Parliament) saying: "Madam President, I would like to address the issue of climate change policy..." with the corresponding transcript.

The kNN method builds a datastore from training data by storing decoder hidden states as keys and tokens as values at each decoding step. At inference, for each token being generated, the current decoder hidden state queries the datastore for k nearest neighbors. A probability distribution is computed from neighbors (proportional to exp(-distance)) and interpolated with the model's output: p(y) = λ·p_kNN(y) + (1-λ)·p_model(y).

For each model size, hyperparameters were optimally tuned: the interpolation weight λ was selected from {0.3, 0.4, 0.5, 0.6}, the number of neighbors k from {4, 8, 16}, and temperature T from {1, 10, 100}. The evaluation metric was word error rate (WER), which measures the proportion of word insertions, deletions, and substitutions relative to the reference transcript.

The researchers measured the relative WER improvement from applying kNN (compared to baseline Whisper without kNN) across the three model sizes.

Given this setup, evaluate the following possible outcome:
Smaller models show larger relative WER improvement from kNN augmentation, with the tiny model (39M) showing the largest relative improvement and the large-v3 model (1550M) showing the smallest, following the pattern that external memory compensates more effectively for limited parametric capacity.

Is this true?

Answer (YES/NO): NO